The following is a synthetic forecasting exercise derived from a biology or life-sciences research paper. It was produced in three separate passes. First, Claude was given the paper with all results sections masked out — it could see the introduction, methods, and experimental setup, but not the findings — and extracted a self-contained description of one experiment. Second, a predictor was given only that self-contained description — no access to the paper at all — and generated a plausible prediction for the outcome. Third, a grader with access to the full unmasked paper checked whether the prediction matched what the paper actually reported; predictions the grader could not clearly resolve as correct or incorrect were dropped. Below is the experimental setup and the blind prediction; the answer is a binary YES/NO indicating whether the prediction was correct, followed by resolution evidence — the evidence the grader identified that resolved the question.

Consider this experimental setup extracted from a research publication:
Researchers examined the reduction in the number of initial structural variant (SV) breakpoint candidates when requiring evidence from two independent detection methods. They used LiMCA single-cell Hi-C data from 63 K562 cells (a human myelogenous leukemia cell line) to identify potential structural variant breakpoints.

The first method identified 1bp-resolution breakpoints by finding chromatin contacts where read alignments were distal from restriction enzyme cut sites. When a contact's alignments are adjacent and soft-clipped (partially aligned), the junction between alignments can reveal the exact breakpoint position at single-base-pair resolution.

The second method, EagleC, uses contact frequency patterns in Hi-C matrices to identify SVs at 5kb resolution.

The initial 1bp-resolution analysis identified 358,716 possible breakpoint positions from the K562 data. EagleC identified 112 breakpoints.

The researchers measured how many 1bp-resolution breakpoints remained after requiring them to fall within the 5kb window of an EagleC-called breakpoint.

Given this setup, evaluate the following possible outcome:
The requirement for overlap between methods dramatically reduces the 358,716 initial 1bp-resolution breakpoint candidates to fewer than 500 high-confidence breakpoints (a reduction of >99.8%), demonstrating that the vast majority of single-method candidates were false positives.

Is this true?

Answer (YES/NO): YES